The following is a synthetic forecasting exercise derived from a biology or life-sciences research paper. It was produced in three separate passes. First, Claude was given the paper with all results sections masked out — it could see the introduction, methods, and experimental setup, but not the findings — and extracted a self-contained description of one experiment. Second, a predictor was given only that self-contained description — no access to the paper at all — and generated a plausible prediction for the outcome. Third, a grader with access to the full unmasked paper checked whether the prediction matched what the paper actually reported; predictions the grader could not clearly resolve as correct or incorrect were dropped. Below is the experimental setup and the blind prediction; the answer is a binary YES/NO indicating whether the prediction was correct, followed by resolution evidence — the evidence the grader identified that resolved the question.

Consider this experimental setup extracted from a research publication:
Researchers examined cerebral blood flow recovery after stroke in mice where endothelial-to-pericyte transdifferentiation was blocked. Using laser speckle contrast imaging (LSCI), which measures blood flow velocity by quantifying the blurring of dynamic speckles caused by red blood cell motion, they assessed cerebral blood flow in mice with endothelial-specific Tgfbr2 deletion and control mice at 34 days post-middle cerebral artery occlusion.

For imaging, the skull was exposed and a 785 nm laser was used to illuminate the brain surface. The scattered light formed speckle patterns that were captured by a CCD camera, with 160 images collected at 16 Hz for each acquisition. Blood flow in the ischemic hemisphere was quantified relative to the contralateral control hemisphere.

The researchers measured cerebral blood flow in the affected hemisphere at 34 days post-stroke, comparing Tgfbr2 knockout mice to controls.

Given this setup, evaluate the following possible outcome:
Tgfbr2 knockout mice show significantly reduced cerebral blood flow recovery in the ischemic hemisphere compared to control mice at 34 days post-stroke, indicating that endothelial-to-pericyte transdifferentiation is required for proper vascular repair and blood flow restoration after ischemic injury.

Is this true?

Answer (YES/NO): YES